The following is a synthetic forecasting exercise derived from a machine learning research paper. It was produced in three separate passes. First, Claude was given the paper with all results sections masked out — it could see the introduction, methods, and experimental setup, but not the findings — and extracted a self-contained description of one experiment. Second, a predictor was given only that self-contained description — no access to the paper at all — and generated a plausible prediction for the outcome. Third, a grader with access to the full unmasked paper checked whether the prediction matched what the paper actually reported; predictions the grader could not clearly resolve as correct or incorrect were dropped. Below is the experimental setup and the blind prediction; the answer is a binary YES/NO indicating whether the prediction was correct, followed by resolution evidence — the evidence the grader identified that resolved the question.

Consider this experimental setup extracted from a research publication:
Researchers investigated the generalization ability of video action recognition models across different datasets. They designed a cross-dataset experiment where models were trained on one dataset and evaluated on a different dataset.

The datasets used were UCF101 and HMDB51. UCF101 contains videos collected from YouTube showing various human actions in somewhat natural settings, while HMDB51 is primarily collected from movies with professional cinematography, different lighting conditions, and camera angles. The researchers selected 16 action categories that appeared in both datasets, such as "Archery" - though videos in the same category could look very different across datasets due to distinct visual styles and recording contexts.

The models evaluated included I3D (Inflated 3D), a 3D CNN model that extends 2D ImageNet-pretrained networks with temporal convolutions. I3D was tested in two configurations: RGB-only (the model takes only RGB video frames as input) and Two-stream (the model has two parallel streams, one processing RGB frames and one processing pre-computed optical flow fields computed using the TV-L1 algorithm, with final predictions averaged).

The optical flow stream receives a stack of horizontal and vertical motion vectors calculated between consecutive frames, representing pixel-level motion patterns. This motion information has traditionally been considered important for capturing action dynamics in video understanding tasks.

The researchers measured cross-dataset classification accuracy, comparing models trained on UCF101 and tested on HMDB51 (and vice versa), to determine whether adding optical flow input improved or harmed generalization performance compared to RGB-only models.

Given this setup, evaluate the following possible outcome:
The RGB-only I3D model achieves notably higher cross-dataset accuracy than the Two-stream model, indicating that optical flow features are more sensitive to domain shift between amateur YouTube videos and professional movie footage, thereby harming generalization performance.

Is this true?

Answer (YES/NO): NO